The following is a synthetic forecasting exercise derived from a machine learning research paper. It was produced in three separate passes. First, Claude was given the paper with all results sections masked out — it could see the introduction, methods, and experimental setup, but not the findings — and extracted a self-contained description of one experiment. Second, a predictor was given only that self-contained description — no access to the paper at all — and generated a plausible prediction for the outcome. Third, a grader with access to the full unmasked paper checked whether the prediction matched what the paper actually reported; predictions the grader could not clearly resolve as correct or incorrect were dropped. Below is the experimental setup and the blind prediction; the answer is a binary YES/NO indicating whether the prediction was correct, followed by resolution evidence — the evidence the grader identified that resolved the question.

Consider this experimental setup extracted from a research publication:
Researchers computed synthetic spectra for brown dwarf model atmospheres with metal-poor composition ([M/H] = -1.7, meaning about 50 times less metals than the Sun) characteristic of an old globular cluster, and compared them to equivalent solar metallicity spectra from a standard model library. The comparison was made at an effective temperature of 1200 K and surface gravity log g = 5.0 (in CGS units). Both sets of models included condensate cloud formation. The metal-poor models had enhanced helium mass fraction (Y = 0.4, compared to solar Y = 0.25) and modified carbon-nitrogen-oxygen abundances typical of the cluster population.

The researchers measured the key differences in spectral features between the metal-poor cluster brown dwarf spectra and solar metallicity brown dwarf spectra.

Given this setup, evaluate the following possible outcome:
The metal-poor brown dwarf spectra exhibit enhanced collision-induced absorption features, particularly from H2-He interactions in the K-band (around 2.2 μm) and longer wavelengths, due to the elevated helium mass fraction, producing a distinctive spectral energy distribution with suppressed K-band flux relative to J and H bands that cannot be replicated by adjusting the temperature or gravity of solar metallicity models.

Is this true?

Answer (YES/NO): NO